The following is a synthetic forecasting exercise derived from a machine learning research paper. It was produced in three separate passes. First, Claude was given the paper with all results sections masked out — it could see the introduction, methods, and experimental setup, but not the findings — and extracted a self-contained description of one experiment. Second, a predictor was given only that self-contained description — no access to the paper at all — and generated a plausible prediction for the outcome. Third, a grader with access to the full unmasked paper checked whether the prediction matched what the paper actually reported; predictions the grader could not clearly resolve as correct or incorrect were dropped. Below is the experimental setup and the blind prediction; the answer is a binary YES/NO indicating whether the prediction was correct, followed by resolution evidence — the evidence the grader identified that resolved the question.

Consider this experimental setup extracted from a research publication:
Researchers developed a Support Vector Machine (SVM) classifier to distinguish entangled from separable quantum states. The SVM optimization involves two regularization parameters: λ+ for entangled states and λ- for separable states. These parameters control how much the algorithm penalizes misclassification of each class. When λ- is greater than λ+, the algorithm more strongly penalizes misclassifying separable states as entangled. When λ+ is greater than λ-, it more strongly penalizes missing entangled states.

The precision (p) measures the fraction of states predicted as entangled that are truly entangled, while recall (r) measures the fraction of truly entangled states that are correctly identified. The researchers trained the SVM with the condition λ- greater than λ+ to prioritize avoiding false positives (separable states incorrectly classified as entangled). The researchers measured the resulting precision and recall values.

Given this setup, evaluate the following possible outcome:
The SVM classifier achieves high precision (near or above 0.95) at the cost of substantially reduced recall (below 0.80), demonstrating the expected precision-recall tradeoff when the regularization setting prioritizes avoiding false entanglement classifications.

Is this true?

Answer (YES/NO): NO